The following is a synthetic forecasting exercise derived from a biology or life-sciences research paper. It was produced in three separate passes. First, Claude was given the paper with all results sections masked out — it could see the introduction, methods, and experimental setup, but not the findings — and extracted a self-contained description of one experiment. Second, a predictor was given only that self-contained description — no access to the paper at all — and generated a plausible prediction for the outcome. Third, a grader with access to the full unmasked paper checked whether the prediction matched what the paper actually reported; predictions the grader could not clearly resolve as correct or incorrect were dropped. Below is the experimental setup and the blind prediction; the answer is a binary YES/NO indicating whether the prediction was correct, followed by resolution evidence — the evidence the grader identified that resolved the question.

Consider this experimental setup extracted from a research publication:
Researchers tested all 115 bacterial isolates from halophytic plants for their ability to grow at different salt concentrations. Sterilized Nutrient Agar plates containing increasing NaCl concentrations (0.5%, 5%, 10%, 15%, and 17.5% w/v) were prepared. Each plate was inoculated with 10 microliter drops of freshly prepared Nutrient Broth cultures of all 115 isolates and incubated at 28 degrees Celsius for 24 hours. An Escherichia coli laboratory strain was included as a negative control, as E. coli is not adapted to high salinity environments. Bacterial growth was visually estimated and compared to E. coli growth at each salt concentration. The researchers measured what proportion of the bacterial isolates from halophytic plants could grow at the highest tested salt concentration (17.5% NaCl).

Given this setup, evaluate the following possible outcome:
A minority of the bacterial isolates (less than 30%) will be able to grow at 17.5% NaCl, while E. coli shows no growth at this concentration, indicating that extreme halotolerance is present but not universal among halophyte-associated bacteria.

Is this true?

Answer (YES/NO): YES